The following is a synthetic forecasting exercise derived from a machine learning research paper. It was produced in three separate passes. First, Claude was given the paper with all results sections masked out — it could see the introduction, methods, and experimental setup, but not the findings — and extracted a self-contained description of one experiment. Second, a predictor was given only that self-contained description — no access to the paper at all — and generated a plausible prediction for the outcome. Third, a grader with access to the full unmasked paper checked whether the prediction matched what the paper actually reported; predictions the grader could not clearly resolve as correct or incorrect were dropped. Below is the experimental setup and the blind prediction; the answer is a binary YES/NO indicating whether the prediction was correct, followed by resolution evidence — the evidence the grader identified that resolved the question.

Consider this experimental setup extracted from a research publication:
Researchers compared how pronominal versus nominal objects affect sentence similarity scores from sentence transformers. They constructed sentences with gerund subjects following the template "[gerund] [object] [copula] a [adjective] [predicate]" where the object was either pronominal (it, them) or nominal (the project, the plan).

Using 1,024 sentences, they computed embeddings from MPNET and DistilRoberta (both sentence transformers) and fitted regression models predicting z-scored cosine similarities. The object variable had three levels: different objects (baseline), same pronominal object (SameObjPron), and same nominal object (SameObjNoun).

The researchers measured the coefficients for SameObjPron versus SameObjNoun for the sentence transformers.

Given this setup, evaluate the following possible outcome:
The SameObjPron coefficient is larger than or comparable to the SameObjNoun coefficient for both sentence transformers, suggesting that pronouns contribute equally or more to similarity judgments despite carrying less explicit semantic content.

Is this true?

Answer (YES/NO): NO